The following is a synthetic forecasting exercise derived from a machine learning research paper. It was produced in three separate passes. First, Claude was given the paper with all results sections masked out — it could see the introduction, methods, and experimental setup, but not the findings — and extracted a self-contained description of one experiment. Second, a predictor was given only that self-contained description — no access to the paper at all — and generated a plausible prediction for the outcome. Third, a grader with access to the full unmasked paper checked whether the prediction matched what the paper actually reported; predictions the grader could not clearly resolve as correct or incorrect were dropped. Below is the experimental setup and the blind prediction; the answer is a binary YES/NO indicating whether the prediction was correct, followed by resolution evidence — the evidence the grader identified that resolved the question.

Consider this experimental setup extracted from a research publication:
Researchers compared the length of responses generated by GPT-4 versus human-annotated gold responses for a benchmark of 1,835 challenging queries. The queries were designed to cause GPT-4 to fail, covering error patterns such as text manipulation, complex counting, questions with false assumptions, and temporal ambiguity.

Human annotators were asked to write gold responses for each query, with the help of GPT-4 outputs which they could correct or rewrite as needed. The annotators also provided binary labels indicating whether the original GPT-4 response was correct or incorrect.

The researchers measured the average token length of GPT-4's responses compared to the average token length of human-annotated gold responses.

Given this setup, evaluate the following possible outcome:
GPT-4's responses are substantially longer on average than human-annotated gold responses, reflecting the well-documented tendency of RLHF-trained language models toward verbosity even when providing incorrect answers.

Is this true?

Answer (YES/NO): YES